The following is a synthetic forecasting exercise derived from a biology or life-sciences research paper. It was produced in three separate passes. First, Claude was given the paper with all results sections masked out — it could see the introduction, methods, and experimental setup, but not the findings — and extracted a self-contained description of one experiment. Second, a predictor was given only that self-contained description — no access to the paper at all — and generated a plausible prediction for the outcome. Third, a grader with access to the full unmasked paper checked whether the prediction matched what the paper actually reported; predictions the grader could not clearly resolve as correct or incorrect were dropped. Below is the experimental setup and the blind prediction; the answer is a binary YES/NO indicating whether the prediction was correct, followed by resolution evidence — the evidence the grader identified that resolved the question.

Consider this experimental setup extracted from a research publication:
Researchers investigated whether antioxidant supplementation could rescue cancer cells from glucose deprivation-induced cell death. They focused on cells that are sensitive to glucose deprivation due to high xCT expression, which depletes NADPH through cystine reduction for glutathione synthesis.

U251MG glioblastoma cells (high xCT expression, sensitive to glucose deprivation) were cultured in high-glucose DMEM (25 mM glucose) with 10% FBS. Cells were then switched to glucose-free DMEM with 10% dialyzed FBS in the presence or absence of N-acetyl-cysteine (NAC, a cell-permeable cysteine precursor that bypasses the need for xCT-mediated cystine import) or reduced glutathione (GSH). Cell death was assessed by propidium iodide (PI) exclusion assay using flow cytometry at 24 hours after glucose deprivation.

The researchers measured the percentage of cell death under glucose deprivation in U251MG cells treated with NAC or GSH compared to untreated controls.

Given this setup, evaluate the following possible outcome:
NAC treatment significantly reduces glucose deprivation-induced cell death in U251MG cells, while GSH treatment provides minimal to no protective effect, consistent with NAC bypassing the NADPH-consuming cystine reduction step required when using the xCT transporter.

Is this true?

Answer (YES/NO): NO